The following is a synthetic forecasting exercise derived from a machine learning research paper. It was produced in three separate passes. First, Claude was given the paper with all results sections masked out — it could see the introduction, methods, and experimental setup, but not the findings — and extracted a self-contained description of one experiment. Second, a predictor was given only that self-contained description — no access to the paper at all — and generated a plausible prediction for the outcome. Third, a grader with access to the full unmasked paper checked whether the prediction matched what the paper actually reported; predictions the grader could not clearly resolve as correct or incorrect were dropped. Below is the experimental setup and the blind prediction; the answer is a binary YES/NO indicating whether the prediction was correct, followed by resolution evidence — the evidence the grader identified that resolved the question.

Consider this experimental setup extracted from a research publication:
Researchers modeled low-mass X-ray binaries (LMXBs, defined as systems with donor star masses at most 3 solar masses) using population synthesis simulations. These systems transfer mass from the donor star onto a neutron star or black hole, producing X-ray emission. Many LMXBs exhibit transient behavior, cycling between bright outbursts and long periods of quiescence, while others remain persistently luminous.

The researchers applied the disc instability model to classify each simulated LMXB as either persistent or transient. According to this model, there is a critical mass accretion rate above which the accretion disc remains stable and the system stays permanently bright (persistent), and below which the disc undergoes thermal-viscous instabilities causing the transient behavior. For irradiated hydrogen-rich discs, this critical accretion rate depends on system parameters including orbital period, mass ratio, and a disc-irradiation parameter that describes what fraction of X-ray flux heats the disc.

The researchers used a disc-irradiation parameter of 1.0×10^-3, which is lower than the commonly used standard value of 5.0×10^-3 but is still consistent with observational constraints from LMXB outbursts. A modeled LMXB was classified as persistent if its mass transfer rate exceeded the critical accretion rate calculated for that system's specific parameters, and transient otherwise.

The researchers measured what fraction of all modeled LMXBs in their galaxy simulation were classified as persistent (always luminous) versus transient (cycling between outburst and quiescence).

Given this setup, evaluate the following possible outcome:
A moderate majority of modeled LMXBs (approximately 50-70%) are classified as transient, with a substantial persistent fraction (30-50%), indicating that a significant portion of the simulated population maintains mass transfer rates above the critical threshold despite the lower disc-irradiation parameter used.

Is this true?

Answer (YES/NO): NO